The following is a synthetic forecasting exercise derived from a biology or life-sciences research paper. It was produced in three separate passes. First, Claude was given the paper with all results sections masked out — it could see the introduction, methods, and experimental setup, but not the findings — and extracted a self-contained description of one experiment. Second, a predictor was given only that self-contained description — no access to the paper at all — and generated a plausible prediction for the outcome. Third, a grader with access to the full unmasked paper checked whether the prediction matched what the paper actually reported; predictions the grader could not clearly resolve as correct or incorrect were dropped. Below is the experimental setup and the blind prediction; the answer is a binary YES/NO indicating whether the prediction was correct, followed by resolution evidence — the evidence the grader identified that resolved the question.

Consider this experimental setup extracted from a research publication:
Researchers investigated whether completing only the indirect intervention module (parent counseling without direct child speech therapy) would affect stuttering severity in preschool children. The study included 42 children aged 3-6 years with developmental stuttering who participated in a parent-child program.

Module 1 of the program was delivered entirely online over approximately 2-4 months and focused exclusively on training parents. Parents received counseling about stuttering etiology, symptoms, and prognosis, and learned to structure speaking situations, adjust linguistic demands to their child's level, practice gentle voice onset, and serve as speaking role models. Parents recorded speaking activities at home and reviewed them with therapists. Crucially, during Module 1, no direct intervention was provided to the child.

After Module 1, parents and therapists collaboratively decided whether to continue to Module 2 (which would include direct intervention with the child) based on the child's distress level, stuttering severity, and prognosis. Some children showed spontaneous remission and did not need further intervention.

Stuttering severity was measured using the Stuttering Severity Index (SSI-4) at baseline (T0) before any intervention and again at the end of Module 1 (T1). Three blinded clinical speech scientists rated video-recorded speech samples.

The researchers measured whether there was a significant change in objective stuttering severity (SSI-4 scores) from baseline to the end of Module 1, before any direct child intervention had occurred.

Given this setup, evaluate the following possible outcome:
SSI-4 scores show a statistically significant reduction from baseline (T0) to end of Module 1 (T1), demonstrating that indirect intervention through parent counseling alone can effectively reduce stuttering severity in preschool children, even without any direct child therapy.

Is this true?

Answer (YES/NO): NO